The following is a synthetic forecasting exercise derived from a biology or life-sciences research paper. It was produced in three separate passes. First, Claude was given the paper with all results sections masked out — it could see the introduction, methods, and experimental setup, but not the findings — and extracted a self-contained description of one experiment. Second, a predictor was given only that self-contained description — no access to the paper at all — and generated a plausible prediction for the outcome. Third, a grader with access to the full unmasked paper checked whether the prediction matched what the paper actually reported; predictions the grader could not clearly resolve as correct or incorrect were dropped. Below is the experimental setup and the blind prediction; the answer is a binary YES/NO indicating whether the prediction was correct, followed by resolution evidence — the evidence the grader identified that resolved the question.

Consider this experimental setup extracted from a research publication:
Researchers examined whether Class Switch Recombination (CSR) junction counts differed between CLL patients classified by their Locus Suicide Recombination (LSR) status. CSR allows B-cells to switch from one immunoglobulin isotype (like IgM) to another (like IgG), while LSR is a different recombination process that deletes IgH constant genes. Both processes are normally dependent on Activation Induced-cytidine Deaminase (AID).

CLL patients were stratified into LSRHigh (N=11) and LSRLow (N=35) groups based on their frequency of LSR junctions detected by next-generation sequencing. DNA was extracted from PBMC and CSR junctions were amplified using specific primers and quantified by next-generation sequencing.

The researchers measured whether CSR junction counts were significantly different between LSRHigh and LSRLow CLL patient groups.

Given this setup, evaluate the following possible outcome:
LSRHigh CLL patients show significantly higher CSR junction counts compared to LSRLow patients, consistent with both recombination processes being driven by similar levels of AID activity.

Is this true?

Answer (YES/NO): NO